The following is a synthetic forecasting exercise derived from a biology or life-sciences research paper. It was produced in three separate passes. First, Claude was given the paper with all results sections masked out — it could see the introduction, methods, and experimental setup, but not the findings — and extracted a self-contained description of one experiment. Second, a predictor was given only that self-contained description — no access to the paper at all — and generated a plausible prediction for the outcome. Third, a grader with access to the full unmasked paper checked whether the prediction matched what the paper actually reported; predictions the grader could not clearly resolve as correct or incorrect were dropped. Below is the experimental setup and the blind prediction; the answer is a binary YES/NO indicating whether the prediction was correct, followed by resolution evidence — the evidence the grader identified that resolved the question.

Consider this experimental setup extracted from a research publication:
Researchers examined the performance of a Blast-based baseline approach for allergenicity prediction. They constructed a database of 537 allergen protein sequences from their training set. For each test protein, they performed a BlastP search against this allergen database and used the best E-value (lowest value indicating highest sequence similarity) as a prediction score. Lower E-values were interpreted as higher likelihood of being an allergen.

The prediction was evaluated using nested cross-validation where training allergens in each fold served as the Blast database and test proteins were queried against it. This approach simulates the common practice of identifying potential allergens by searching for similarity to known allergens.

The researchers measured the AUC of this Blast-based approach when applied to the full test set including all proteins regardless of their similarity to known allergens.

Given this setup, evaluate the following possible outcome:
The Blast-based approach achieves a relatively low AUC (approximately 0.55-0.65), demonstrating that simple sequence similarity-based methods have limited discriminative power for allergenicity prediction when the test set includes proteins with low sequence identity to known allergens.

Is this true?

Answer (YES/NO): NO